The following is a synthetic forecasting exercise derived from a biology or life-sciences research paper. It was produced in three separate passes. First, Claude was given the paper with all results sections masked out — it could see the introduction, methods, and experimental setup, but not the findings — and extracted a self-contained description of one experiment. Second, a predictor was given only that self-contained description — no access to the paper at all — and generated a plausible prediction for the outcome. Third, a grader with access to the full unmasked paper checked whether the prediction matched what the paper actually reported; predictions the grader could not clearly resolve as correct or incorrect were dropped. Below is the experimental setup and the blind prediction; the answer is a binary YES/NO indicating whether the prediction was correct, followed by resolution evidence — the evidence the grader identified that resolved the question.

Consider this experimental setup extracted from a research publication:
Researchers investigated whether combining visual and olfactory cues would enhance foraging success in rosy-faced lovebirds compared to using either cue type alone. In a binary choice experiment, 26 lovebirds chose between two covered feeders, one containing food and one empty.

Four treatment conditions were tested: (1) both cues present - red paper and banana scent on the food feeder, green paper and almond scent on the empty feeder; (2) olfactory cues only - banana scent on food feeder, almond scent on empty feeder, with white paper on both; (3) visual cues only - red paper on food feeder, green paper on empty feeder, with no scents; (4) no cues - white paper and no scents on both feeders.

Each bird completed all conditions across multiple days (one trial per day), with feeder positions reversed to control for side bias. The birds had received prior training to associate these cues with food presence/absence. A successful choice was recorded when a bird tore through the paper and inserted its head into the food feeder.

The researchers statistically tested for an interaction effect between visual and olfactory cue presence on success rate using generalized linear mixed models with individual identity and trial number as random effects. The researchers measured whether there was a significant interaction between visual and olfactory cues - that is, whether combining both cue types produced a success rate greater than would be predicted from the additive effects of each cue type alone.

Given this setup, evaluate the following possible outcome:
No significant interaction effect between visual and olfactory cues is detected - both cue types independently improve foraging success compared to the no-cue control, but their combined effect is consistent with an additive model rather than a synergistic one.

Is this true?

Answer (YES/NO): NO